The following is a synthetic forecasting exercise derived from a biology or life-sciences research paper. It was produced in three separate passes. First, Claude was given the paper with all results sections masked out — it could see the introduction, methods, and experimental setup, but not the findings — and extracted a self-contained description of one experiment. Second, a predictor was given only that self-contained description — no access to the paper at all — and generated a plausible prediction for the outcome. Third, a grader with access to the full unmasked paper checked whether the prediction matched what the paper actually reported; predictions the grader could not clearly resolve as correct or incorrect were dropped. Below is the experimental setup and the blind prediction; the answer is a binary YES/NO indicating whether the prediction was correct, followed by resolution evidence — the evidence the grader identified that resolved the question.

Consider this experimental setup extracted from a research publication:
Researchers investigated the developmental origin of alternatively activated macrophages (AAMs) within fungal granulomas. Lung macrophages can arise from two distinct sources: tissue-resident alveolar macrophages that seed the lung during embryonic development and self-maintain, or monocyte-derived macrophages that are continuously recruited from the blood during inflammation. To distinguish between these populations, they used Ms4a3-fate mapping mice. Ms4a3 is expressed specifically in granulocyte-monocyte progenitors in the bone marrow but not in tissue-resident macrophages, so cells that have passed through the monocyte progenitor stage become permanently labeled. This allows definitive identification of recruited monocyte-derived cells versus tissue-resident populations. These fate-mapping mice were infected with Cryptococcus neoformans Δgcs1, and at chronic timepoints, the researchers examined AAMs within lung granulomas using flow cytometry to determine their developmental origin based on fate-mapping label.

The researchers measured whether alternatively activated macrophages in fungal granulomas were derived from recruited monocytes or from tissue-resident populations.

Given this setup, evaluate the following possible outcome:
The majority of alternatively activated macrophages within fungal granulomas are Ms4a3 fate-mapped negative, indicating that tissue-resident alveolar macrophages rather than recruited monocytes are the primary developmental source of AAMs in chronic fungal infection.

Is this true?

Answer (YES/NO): NO